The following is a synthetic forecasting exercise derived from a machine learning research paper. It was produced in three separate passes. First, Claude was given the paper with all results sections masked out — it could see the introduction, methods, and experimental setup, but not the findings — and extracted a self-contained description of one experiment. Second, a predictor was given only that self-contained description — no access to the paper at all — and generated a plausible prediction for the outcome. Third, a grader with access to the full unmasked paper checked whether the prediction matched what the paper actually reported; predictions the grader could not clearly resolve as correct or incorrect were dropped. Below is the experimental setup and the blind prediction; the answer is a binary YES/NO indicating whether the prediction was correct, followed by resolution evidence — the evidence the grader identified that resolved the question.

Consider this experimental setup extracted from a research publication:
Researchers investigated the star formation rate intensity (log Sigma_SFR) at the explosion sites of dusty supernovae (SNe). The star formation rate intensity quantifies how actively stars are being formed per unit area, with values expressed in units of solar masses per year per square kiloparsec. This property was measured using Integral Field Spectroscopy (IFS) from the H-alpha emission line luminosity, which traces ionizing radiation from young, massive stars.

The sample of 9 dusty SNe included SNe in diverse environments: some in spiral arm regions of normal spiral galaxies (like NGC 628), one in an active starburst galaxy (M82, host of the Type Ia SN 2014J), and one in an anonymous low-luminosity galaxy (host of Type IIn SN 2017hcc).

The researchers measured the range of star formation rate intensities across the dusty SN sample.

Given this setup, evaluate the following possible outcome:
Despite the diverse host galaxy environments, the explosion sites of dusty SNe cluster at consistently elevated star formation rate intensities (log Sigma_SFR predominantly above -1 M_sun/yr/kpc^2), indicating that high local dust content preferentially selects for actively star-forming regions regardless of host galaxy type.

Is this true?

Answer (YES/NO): NO